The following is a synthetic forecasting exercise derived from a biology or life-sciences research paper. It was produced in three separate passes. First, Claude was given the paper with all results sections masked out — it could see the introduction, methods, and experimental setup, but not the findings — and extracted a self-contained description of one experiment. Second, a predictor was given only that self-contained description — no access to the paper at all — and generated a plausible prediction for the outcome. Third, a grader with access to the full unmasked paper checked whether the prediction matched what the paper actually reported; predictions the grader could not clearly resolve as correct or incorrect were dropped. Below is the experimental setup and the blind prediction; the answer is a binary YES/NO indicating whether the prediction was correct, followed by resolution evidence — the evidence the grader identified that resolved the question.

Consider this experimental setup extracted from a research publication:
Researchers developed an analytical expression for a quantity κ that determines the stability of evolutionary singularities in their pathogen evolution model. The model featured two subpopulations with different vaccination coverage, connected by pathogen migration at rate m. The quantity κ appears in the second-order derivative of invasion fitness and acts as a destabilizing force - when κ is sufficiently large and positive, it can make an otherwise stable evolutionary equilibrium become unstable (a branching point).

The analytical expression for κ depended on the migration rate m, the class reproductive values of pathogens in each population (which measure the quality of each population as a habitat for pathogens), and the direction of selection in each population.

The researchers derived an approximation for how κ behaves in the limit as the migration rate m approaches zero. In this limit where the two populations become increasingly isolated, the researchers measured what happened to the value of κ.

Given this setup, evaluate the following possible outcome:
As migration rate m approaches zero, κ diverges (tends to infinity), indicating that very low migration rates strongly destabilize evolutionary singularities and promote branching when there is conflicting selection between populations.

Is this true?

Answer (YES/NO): YES